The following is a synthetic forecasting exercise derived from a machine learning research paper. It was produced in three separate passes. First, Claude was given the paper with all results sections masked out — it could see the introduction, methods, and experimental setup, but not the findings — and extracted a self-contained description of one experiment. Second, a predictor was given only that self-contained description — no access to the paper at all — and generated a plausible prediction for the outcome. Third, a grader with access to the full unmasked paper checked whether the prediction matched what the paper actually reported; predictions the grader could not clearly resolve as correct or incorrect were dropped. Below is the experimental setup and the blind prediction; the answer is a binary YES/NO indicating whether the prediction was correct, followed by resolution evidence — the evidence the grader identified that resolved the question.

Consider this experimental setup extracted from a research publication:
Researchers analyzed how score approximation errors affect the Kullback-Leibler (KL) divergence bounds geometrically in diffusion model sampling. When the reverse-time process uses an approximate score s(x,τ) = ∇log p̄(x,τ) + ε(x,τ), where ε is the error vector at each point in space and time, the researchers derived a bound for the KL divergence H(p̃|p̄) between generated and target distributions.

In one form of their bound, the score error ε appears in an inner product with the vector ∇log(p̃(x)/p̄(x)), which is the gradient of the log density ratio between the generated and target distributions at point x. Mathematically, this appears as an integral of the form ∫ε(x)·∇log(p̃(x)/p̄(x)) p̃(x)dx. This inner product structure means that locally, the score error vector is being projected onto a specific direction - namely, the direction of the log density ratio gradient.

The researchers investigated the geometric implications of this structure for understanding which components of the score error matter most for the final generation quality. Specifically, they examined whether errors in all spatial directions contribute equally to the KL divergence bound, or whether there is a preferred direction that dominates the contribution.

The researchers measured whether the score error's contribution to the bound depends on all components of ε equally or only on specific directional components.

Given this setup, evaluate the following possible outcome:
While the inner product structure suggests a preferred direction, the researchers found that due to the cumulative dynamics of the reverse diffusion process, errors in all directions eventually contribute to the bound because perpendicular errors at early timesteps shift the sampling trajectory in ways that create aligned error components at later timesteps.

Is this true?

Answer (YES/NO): NO